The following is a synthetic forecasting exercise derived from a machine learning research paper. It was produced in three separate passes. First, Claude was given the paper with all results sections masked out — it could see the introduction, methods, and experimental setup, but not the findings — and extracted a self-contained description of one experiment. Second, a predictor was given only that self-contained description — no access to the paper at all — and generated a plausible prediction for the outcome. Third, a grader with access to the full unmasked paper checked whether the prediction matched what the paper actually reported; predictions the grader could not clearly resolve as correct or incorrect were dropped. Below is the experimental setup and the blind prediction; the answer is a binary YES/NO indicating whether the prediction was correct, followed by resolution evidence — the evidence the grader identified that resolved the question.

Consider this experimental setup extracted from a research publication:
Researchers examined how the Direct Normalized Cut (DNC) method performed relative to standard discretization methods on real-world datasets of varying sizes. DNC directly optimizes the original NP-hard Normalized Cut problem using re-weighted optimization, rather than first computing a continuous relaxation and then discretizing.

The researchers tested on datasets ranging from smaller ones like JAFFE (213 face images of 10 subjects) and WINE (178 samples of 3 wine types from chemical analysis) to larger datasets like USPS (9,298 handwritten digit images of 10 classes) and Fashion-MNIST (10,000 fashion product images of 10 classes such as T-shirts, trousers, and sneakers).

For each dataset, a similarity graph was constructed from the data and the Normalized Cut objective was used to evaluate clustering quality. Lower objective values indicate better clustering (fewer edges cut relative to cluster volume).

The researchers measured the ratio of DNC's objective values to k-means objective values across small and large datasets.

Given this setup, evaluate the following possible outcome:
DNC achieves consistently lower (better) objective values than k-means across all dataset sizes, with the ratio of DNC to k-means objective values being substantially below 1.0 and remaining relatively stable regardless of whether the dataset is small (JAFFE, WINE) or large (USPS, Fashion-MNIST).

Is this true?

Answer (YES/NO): NO